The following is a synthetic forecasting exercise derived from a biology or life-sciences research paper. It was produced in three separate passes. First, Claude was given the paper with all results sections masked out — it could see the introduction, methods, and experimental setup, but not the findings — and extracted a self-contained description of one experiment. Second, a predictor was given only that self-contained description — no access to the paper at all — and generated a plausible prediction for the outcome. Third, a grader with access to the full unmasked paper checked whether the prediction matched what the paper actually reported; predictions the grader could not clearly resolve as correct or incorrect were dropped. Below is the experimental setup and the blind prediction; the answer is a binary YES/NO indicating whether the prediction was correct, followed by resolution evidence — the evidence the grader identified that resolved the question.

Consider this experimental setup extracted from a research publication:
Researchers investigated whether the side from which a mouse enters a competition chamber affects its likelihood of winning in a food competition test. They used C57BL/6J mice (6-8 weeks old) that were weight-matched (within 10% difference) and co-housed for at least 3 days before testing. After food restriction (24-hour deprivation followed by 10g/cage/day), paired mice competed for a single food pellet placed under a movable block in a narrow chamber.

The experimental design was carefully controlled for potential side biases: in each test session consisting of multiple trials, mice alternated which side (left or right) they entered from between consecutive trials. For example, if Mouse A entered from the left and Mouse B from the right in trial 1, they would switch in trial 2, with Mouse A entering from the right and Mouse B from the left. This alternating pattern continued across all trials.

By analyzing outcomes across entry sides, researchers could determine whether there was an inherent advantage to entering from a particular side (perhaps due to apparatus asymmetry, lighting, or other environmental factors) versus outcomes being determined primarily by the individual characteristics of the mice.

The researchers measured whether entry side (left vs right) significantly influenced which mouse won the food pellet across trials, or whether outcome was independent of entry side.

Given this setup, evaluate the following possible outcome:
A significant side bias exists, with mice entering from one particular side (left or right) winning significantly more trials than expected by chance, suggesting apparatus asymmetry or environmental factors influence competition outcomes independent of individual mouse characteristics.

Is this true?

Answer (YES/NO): NO